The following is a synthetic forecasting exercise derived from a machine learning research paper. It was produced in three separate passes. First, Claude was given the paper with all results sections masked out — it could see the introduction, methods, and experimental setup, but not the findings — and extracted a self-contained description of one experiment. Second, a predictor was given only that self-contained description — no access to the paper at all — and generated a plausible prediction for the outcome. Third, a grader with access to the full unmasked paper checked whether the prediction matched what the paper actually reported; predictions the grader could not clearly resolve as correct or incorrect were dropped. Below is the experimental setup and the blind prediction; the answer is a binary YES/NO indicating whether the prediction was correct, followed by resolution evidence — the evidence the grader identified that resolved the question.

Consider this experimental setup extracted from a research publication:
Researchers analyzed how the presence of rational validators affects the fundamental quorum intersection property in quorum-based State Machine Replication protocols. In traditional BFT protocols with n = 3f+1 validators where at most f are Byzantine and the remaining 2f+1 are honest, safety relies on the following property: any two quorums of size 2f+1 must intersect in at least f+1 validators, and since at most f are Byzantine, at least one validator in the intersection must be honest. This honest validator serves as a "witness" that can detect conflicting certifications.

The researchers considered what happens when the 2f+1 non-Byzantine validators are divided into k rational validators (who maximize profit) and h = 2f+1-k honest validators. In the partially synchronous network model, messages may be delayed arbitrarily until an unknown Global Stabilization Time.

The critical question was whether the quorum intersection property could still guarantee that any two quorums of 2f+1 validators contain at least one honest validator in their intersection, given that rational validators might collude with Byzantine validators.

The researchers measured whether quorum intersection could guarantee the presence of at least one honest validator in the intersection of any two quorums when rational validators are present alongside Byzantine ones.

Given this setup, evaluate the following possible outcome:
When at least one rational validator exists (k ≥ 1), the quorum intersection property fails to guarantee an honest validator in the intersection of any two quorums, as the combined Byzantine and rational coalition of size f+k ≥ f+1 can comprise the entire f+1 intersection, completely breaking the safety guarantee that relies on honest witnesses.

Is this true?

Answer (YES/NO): YES